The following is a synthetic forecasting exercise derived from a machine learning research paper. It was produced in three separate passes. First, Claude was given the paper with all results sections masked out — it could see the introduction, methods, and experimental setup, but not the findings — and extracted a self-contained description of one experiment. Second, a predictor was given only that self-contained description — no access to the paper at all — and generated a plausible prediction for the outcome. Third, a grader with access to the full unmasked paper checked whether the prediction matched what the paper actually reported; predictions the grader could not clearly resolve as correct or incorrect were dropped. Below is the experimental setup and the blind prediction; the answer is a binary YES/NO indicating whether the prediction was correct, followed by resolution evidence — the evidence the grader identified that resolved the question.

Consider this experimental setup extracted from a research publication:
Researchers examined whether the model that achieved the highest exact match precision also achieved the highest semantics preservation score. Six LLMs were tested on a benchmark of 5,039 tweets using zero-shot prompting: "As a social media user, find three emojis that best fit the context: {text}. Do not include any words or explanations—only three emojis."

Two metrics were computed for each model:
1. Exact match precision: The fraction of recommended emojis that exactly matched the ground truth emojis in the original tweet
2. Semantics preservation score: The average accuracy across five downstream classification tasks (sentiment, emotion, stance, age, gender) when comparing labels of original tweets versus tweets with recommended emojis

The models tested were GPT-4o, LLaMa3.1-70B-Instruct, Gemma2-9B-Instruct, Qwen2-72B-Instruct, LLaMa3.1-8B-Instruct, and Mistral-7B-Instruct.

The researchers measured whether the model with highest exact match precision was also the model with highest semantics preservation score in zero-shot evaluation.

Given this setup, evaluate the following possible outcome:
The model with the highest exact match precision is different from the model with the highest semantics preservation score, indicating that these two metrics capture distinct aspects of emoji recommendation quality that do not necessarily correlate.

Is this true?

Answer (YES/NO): YES